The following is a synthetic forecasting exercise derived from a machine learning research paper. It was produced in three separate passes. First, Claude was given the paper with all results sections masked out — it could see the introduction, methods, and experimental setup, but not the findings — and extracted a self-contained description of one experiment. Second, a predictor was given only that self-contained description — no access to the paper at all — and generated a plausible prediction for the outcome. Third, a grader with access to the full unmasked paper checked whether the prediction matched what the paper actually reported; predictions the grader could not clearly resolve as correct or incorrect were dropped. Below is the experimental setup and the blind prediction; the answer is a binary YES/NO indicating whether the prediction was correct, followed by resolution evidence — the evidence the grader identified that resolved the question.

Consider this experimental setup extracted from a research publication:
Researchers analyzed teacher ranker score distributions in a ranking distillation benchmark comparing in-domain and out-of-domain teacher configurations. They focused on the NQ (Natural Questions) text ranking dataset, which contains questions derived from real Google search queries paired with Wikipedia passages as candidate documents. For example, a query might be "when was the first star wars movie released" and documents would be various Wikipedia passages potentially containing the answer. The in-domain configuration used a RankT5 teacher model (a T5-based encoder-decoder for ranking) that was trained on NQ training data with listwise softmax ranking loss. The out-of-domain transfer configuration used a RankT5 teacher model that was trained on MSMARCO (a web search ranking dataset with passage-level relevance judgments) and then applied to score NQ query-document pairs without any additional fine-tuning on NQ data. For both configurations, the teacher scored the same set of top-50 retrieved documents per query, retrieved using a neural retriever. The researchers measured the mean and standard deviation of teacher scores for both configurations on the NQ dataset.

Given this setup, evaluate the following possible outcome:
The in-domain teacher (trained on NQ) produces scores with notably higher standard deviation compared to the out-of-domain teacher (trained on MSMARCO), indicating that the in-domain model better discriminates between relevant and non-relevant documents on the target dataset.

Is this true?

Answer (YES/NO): YES